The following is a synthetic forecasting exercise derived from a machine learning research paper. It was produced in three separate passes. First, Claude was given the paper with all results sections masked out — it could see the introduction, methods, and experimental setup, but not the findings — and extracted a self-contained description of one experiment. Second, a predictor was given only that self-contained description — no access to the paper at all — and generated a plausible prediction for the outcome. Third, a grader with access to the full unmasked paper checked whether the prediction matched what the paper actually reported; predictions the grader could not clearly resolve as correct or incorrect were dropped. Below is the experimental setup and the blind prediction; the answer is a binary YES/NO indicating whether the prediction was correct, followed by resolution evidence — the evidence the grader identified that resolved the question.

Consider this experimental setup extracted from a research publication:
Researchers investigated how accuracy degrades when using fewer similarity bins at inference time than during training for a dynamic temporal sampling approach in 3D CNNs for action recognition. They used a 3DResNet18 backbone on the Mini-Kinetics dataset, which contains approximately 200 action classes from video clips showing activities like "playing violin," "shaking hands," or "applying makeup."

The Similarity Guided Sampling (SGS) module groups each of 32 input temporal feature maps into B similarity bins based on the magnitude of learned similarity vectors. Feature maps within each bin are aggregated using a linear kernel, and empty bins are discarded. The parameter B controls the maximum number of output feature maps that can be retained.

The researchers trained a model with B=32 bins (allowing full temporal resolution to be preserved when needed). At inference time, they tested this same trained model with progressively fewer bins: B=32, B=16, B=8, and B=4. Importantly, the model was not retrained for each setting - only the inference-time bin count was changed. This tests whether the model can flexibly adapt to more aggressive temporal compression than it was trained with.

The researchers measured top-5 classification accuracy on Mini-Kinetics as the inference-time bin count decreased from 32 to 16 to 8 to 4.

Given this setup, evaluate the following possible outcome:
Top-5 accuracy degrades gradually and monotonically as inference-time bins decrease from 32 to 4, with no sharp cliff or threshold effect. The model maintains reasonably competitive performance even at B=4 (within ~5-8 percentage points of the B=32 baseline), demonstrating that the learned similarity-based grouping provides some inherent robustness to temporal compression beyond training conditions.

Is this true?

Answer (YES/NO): NO